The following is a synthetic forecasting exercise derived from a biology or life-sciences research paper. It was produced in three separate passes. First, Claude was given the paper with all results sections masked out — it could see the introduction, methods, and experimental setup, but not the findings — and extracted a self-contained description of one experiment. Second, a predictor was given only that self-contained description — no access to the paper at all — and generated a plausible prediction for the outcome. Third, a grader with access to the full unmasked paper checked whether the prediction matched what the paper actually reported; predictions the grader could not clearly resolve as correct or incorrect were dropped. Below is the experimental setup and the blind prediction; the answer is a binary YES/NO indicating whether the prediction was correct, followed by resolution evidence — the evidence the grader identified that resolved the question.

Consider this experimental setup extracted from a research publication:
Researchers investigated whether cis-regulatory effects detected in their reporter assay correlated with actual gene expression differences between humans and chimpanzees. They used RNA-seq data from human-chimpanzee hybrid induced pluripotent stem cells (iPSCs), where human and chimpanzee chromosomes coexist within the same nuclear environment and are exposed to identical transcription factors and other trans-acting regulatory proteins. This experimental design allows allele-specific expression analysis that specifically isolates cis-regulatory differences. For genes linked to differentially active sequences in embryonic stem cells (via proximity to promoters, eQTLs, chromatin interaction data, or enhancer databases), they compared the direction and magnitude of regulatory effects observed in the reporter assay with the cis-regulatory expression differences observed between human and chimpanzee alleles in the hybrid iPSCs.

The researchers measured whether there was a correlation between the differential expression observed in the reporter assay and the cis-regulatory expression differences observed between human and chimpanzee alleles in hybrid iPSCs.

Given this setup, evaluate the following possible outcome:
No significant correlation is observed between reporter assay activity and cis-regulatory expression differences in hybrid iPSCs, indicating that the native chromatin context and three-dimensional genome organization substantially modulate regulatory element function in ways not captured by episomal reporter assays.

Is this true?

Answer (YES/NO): NO